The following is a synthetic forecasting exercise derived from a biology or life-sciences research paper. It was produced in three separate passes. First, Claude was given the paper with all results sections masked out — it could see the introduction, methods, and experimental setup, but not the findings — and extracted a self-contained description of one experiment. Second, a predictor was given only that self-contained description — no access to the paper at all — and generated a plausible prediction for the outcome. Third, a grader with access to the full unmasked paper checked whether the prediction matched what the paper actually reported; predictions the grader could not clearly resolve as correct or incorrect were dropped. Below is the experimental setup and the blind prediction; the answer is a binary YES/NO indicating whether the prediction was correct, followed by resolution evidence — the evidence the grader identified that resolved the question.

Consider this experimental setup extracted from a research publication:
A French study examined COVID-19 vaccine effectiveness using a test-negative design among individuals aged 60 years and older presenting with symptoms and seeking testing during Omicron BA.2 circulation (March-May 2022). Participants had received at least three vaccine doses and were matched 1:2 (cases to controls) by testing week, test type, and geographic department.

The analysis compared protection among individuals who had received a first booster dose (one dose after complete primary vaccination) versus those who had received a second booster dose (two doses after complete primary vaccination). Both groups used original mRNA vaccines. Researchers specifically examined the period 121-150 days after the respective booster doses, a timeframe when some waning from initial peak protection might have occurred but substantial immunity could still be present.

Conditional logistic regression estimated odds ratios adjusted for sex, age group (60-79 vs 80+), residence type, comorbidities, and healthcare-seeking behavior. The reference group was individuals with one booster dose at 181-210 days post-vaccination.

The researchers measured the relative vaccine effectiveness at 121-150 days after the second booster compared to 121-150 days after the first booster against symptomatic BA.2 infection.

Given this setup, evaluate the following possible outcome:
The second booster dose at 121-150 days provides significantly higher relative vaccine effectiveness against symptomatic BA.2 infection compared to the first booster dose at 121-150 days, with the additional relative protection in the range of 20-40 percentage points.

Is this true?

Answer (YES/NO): NO